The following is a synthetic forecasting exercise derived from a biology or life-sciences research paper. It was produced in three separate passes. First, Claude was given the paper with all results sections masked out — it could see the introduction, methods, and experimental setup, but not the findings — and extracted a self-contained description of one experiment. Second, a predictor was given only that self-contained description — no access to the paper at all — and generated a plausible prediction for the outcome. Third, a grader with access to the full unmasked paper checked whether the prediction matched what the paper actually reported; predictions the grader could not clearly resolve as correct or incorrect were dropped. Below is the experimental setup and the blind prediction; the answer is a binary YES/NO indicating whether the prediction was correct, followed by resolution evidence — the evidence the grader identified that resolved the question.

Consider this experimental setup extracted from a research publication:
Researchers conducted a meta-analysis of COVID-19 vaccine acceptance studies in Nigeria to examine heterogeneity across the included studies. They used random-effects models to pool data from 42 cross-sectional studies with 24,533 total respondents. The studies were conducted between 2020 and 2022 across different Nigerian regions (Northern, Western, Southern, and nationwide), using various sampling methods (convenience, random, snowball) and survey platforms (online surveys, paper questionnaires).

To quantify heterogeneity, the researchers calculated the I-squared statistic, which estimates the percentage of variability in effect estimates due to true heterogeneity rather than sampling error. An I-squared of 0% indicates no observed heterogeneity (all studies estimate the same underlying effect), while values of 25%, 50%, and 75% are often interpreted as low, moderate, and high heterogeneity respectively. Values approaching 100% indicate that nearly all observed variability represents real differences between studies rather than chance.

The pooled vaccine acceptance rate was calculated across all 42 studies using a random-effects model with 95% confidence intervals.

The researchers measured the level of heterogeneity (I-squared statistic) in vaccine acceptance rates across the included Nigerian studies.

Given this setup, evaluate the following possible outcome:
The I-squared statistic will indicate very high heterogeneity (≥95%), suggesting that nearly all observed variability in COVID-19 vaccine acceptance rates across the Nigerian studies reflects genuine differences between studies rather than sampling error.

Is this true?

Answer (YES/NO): YES